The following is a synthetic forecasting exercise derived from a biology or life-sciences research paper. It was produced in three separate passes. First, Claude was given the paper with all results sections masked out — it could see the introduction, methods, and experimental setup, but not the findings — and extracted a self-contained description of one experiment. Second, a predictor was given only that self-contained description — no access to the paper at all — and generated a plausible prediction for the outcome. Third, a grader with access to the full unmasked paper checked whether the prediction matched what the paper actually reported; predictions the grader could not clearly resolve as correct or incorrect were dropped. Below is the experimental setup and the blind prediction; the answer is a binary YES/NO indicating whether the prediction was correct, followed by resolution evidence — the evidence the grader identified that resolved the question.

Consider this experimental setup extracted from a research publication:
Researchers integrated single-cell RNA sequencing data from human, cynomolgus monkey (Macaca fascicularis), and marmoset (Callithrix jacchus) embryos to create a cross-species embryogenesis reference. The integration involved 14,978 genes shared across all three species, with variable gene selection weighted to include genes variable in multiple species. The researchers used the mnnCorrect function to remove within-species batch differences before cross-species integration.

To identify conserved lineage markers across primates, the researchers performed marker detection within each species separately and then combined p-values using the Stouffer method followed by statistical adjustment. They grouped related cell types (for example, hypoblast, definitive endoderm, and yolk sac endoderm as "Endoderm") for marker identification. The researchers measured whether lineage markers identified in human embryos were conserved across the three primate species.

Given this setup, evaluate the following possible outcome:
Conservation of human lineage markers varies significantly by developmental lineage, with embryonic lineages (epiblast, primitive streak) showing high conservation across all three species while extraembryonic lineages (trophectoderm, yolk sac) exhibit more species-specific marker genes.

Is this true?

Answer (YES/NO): NO